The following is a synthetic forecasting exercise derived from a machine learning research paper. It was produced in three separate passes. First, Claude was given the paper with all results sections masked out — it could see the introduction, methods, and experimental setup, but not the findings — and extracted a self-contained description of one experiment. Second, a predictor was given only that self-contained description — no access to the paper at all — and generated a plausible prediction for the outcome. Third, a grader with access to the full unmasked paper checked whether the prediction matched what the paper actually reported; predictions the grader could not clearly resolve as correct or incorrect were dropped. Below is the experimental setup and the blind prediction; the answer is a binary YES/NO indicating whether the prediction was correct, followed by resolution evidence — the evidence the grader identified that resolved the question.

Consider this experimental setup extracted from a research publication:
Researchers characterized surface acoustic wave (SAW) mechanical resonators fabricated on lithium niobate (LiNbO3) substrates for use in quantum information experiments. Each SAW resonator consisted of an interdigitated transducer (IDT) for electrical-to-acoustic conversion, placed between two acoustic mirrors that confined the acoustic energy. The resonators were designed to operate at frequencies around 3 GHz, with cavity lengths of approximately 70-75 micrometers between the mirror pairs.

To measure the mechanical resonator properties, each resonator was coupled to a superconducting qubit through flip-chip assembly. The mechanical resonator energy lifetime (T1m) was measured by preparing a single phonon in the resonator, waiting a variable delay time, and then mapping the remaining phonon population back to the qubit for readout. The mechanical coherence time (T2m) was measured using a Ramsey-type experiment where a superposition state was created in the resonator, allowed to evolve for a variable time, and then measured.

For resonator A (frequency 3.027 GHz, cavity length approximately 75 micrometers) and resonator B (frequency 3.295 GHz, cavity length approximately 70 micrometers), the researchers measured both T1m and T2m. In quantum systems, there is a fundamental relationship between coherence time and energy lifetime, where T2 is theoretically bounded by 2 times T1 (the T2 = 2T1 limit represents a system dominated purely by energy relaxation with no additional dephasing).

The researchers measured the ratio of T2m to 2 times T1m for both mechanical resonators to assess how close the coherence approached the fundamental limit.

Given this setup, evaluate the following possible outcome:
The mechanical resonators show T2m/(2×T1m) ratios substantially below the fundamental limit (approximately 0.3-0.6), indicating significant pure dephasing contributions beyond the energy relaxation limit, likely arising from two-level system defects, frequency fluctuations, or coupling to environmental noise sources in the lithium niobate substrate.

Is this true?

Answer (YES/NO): NO